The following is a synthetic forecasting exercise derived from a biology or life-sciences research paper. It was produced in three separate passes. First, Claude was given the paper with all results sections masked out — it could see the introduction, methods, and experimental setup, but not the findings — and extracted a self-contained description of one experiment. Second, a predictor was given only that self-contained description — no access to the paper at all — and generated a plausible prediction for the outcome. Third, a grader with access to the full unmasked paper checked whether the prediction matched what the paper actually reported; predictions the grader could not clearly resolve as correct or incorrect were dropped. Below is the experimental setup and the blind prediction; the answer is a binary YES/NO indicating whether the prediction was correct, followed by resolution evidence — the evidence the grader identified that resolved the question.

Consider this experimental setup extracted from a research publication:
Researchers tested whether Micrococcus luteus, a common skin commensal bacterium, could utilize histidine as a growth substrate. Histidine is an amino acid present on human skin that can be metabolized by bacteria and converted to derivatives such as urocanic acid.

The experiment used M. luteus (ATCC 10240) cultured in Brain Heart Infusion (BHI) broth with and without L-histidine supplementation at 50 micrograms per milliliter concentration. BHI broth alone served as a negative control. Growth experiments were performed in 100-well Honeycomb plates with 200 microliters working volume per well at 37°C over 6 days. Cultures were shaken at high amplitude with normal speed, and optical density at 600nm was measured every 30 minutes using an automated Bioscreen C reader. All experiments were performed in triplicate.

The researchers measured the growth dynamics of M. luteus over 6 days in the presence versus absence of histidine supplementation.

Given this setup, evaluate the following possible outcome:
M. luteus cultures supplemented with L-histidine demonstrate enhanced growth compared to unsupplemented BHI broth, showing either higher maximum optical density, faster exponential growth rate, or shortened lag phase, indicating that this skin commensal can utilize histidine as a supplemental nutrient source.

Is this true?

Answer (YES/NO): YES